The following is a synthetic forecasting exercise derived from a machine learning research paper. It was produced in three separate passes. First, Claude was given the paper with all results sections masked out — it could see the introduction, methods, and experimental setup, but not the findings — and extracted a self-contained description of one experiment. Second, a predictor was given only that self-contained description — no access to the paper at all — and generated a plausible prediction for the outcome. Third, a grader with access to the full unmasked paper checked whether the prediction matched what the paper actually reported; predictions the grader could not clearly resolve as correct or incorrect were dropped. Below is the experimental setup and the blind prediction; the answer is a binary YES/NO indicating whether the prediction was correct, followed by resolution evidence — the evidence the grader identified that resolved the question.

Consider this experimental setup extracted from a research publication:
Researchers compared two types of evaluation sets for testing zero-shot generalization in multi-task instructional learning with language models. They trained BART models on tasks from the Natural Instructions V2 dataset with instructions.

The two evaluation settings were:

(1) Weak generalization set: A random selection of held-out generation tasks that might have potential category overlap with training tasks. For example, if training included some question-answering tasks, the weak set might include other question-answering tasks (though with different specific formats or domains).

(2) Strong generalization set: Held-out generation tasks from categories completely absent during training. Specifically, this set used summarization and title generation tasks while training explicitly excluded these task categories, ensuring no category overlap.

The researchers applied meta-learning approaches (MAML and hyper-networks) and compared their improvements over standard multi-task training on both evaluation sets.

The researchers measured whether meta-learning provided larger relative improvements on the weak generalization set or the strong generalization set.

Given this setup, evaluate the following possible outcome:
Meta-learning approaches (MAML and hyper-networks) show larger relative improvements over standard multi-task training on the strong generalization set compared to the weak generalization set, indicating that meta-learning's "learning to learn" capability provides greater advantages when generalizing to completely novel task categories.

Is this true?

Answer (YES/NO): YES